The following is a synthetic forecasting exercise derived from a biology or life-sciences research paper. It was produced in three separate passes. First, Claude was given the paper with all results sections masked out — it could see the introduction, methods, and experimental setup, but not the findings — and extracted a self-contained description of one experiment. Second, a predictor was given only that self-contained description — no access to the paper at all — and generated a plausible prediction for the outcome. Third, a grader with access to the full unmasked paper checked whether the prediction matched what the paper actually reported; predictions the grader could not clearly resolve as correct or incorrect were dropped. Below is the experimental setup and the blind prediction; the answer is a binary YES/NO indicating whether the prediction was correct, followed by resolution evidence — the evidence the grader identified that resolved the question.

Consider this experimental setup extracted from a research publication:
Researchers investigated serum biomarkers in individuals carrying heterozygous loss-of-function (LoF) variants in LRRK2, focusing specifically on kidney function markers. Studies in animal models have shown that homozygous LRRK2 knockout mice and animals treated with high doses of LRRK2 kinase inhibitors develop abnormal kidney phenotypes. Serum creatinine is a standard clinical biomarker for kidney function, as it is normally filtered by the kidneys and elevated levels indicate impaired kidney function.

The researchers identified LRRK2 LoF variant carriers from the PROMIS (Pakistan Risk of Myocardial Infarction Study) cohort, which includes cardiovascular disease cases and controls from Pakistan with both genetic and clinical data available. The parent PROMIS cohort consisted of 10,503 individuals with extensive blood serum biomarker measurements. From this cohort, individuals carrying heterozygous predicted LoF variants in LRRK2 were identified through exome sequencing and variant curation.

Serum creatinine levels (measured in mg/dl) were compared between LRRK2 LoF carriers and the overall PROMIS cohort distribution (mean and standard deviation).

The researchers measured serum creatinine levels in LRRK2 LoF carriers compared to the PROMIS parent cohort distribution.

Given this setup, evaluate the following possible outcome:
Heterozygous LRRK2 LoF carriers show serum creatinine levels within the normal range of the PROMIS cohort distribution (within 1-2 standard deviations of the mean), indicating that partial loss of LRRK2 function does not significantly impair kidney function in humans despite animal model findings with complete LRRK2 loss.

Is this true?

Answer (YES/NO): YES